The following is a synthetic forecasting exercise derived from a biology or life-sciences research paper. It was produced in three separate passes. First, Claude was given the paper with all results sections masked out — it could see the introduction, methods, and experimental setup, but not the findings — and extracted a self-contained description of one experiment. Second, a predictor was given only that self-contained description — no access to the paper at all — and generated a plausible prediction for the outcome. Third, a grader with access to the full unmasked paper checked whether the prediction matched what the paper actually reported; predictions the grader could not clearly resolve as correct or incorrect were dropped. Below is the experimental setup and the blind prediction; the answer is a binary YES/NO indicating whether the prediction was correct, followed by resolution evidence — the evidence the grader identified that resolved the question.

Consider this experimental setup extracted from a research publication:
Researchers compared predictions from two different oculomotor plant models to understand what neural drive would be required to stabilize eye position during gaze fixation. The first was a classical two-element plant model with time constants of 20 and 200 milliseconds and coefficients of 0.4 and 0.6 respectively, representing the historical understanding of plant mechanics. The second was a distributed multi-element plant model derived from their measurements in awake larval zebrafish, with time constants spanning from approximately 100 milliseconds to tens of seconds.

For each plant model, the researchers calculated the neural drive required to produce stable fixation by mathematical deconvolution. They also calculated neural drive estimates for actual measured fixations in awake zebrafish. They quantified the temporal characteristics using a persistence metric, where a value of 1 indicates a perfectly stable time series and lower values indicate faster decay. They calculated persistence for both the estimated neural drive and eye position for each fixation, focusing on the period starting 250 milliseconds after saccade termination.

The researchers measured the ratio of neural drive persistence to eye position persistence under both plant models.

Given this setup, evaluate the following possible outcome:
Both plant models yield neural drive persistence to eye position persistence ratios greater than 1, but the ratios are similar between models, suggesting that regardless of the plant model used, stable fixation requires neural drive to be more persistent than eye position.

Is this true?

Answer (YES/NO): NO